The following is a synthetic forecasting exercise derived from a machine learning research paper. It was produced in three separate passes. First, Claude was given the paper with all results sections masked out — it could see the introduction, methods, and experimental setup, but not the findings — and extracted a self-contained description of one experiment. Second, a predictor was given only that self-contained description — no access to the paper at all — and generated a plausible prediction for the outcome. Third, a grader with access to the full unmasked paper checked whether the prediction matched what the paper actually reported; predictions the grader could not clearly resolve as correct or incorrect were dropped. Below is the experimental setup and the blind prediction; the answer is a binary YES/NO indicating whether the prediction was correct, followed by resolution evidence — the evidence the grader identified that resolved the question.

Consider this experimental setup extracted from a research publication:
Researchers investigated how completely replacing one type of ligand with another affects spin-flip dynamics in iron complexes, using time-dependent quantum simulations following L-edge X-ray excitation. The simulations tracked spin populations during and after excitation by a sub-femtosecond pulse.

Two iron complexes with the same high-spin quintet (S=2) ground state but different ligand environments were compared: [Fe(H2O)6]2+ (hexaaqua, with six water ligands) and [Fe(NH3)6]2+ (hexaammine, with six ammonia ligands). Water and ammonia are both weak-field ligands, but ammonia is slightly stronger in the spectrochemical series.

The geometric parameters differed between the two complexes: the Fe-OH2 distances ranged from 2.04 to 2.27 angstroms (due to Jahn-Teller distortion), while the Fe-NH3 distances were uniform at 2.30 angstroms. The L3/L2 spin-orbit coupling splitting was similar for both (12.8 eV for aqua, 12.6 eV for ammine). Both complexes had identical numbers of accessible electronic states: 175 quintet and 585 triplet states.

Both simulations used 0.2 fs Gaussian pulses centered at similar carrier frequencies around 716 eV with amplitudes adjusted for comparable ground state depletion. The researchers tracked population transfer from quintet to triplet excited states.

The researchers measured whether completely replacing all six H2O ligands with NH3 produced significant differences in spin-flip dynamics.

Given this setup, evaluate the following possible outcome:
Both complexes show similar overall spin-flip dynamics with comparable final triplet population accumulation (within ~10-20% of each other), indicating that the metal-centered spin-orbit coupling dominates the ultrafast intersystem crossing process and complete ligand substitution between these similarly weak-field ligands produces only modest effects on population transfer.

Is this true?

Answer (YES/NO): YES